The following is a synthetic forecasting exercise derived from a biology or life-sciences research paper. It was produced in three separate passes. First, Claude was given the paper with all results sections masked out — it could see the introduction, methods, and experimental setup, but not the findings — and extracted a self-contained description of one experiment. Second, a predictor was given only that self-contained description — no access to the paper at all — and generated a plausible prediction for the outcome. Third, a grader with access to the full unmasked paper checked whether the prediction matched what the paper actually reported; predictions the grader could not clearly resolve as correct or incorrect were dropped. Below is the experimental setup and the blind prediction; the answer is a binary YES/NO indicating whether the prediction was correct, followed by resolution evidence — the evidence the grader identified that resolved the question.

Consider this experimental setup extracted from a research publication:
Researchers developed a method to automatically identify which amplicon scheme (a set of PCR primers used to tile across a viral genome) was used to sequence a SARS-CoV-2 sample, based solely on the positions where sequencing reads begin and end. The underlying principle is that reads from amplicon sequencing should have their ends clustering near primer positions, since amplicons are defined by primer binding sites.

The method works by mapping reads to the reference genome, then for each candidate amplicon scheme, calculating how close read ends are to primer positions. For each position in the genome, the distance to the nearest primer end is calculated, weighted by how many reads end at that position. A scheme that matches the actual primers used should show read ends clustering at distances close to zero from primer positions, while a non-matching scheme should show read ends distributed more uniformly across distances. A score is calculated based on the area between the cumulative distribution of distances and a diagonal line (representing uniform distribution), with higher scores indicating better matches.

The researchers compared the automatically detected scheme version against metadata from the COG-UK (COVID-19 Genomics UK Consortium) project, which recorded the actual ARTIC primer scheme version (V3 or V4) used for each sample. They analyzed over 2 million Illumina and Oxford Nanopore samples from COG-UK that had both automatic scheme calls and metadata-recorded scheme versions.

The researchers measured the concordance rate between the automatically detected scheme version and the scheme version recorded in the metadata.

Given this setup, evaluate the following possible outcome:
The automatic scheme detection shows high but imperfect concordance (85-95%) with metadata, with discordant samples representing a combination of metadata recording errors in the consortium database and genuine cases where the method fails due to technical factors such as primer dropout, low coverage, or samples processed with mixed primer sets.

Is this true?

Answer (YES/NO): NO